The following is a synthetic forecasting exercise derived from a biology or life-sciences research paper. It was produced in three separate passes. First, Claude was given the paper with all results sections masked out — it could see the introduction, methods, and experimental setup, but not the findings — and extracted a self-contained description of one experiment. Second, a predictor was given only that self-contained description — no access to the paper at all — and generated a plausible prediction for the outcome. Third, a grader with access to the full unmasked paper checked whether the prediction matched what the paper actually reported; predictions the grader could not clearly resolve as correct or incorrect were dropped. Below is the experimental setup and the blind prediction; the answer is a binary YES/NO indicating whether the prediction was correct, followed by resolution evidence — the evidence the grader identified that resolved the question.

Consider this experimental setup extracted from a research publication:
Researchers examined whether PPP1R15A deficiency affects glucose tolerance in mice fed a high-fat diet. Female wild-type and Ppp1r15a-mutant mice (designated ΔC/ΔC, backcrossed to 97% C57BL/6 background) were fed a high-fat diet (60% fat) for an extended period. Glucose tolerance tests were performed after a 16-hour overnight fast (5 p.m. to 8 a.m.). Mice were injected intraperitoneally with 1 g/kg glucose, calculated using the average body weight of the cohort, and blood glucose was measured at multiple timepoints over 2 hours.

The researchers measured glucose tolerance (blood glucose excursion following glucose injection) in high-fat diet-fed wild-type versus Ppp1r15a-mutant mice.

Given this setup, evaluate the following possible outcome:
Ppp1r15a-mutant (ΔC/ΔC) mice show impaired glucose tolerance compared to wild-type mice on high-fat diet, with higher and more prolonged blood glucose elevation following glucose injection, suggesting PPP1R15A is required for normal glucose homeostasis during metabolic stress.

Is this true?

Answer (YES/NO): NO